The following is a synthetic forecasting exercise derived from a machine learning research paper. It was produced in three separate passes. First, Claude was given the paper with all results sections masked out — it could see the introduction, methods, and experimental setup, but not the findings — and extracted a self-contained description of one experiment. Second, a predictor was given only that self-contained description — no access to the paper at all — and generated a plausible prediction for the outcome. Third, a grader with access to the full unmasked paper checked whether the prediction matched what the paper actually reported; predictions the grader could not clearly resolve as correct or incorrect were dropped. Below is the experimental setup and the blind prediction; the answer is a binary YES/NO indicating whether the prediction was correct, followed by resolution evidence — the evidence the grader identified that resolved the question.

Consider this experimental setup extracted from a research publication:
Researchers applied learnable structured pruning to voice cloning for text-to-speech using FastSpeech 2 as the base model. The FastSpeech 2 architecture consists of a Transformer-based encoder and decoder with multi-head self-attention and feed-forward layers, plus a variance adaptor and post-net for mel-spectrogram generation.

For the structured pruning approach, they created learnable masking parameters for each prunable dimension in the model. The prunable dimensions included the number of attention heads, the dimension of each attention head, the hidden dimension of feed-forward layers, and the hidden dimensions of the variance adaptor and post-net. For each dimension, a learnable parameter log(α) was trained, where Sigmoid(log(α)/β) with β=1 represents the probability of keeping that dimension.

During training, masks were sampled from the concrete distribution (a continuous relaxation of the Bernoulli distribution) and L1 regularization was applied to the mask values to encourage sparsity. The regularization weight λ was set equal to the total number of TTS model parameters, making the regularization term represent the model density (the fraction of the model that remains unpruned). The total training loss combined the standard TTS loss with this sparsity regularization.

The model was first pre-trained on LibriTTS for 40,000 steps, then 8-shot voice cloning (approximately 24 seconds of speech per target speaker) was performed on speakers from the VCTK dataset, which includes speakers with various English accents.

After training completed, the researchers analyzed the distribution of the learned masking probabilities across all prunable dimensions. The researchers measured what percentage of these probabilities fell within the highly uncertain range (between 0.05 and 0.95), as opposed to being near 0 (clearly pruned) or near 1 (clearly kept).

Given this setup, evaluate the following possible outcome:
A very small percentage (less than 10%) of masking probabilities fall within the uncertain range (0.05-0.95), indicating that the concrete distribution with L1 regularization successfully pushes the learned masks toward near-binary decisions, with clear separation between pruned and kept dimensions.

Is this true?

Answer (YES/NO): YES